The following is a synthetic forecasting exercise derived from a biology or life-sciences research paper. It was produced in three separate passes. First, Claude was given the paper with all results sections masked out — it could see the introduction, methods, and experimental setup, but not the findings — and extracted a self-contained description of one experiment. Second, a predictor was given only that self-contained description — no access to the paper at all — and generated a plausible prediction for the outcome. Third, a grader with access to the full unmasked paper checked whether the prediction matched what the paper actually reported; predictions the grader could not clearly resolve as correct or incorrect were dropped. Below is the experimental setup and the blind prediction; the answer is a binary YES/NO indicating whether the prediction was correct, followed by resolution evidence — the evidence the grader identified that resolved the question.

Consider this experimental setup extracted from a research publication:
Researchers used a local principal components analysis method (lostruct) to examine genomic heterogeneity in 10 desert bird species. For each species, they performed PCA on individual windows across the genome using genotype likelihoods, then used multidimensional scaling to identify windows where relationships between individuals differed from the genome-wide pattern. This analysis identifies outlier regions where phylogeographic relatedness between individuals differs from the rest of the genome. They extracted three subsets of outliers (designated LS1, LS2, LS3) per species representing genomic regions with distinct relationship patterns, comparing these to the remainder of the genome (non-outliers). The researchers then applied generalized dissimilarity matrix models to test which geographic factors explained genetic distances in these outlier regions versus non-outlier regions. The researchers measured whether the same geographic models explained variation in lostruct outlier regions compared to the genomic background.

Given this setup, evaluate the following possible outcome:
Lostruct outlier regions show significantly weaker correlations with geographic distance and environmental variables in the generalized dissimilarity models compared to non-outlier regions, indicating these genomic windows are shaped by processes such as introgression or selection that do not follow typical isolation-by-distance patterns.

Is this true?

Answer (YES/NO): NO